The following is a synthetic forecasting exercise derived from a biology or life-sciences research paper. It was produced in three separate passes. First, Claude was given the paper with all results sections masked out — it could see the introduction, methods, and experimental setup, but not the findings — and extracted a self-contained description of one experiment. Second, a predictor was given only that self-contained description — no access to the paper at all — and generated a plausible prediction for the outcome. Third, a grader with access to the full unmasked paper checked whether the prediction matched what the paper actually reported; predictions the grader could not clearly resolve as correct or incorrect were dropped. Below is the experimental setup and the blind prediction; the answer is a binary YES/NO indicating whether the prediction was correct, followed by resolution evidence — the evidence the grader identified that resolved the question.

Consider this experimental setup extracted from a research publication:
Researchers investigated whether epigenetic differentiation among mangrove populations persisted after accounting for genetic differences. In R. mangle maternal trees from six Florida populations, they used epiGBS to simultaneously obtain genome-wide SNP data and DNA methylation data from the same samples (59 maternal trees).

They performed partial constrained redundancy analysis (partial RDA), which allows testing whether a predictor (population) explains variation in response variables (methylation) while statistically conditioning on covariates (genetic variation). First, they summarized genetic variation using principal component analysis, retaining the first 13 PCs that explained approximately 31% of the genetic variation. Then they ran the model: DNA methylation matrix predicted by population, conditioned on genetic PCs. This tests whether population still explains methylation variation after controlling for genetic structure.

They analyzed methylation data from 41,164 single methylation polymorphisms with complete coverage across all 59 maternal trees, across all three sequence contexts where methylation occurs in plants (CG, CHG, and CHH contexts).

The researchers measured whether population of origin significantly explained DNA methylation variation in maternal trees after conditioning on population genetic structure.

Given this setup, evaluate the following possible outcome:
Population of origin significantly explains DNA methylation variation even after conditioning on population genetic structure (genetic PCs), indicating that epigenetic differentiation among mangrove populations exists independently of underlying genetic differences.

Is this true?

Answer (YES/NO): YES